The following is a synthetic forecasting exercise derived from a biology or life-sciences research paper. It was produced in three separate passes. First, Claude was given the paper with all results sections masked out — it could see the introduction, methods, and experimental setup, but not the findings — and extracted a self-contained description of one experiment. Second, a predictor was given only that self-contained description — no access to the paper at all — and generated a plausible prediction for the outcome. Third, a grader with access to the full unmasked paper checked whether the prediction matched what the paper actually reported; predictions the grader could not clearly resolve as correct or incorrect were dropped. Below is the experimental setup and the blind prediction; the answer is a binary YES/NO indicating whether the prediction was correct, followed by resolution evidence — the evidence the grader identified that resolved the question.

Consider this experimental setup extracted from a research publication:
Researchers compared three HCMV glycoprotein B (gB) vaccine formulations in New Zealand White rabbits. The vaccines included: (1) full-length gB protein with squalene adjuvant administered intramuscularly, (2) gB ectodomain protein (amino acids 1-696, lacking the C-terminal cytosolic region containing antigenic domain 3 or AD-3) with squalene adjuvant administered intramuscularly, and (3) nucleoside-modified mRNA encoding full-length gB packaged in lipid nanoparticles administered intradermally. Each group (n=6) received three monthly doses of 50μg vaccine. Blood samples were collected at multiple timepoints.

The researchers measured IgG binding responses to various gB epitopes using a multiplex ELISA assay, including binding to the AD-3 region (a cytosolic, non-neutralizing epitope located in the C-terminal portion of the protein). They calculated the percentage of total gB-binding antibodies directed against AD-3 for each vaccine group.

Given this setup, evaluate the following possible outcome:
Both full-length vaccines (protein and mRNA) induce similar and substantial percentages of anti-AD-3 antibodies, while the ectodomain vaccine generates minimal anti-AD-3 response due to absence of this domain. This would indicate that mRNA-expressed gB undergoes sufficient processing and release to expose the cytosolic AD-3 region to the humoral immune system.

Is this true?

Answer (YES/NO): NO